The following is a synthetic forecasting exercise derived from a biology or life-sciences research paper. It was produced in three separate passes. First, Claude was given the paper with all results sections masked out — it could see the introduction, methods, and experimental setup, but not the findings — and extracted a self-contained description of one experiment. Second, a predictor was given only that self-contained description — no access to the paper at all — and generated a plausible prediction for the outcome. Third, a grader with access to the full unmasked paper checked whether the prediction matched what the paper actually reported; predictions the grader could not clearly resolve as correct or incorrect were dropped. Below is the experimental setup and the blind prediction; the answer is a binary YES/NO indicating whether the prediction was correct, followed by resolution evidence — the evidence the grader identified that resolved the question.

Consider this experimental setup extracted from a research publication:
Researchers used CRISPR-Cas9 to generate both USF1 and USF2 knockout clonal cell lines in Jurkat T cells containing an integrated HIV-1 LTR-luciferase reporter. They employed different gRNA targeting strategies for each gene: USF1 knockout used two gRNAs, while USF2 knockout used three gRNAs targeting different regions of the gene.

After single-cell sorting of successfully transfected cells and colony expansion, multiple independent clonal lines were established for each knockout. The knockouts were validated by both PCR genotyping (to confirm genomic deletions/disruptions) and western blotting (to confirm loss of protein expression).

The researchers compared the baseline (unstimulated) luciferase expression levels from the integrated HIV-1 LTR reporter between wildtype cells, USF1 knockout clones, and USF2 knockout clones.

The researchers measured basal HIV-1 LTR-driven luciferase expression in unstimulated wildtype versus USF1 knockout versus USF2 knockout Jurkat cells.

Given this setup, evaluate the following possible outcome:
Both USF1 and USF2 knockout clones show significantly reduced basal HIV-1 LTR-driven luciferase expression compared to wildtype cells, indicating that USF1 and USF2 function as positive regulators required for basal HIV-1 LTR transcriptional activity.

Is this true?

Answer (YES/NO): NO